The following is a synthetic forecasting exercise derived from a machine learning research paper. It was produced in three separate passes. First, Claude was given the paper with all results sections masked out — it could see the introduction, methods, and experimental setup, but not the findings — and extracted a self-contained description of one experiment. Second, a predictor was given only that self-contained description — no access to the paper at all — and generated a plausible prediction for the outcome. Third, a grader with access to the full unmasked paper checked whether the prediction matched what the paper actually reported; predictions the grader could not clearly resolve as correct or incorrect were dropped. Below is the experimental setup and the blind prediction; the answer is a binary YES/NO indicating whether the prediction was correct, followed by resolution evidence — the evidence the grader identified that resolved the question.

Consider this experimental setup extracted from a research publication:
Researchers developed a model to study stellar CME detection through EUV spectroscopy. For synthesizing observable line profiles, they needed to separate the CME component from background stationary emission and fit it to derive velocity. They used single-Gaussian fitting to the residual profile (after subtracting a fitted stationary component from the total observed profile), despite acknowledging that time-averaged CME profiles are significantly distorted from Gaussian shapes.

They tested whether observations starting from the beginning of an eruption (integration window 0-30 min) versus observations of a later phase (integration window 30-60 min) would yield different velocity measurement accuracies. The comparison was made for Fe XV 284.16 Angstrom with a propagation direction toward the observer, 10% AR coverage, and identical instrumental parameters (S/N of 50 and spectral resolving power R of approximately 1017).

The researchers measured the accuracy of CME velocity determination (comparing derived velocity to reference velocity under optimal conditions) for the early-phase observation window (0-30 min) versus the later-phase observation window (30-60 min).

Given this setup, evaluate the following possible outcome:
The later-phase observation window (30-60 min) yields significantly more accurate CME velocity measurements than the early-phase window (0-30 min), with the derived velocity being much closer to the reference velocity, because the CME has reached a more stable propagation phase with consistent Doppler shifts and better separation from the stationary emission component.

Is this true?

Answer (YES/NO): NO